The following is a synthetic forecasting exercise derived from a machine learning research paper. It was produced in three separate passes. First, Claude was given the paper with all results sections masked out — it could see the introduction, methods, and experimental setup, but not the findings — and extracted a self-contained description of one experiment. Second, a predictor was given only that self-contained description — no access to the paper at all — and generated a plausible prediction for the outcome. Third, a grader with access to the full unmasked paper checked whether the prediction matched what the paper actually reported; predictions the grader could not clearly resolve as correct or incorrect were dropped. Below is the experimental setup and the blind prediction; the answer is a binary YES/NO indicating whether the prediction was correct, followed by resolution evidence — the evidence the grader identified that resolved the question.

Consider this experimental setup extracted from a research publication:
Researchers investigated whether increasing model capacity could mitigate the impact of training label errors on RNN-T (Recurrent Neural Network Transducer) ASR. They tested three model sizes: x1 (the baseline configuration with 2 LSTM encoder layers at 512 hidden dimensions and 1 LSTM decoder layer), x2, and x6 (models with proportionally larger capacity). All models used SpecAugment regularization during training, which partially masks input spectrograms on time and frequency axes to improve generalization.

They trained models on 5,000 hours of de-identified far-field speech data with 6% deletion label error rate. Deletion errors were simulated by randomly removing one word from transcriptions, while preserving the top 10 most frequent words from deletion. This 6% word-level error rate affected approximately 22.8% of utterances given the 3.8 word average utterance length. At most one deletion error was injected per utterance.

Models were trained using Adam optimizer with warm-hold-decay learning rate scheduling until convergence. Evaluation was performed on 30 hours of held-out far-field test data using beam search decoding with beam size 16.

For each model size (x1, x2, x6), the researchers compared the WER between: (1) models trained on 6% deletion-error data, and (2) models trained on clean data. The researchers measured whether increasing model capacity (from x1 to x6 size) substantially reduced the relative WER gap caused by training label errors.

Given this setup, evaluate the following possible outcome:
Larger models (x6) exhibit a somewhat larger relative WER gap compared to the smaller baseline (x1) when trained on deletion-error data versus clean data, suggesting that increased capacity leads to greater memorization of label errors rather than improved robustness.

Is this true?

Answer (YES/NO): NO